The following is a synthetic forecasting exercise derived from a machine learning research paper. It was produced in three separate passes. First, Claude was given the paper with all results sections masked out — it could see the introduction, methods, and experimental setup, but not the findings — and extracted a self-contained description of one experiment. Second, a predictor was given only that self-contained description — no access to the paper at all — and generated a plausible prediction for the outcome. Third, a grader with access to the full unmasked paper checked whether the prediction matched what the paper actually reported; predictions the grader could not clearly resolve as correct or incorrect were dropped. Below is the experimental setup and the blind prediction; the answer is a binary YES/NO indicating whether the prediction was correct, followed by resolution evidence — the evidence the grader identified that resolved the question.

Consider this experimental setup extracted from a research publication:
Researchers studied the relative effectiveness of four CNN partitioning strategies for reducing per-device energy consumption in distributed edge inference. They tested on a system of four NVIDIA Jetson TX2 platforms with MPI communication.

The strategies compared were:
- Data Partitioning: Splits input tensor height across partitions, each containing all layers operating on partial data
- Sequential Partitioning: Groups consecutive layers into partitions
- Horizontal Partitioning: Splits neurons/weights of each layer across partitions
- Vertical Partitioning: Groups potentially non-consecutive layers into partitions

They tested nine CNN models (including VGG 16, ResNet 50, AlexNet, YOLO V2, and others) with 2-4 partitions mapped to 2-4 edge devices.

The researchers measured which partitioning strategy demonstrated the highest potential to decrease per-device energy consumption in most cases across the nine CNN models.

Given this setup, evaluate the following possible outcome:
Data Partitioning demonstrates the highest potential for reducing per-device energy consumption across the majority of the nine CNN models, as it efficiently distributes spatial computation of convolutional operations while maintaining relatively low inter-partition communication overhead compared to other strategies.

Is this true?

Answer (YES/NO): NO